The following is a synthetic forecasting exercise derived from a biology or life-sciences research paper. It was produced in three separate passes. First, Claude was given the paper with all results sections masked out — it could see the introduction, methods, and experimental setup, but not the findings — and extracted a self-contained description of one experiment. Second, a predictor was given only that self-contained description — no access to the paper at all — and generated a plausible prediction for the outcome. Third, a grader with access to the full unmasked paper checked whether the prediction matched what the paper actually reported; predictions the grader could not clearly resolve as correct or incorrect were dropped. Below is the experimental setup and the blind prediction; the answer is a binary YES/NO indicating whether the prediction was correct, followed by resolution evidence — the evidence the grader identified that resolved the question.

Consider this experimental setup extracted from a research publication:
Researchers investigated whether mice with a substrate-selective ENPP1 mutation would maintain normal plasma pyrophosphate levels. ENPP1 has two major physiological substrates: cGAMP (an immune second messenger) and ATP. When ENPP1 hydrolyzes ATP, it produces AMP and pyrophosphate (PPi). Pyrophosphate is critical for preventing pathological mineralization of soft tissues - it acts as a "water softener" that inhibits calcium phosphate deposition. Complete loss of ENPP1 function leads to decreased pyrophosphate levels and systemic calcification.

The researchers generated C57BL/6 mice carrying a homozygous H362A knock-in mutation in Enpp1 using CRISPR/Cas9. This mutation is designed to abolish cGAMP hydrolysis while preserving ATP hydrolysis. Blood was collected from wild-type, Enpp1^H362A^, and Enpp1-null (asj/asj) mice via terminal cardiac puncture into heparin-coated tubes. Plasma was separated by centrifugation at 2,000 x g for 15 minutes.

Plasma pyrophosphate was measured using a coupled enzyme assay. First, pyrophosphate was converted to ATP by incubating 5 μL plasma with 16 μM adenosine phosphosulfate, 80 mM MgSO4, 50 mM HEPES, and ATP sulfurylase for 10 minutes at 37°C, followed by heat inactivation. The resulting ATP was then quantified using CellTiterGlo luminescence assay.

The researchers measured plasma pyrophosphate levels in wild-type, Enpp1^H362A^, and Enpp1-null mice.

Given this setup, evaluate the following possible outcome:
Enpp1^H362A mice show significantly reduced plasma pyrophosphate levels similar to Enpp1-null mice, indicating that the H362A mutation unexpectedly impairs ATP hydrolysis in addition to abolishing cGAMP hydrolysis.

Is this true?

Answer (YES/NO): NO